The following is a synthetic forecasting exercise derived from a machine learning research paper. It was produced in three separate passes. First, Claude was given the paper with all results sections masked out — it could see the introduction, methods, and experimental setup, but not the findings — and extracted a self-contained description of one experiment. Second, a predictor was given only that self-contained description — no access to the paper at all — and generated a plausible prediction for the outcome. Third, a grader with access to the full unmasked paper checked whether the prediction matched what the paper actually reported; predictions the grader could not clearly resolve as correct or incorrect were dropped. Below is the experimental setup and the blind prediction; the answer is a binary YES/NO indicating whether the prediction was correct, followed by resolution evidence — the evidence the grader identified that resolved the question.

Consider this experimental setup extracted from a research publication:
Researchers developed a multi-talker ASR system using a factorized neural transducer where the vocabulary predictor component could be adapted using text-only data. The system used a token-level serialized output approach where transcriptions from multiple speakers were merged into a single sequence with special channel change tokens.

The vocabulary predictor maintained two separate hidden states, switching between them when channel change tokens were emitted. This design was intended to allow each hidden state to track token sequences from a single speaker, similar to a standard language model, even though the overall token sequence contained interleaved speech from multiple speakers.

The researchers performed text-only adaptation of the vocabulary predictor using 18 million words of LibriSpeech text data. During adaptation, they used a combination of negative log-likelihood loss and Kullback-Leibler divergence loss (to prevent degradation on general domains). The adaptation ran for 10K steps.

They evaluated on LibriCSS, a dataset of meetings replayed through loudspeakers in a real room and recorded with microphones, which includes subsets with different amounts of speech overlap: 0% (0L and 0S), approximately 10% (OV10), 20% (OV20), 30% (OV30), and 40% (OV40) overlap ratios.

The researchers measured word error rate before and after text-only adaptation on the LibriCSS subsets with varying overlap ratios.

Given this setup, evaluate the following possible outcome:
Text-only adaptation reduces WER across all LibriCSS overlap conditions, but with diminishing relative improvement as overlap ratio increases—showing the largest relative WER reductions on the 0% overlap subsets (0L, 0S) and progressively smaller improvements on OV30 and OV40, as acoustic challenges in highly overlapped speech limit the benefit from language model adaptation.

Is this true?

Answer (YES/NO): YES